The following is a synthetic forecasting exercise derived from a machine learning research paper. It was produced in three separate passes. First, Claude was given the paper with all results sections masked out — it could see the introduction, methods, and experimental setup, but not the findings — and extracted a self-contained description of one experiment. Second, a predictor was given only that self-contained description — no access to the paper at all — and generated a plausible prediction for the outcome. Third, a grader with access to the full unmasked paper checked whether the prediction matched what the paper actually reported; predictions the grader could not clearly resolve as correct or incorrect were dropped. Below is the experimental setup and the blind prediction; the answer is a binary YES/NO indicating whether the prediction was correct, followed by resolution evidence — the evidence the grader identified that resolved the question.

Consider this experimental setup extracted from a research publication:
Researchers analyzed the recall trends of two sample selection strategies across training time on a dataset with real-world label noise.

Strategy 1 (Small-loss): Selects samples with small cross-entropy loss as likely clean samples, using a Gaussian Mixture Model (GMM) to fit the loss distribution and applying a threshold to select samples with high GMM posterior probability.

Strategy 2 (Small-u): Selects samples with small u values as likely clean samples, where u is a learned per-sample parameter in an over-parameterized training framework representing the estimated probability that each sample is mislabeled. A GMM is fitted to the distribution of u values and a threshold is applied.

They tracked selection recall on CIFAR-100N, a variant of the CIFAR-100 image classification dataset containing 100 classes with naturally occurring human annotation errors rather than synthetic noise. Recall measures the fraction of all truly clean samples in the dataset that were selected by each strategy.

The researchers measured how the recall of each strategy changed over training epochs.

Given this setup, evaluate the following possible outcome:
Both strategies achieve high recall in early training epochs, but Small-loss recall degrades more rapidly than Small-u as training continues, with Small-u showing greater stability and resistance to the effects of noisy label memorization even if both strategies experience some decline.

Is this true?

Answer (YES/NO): NO